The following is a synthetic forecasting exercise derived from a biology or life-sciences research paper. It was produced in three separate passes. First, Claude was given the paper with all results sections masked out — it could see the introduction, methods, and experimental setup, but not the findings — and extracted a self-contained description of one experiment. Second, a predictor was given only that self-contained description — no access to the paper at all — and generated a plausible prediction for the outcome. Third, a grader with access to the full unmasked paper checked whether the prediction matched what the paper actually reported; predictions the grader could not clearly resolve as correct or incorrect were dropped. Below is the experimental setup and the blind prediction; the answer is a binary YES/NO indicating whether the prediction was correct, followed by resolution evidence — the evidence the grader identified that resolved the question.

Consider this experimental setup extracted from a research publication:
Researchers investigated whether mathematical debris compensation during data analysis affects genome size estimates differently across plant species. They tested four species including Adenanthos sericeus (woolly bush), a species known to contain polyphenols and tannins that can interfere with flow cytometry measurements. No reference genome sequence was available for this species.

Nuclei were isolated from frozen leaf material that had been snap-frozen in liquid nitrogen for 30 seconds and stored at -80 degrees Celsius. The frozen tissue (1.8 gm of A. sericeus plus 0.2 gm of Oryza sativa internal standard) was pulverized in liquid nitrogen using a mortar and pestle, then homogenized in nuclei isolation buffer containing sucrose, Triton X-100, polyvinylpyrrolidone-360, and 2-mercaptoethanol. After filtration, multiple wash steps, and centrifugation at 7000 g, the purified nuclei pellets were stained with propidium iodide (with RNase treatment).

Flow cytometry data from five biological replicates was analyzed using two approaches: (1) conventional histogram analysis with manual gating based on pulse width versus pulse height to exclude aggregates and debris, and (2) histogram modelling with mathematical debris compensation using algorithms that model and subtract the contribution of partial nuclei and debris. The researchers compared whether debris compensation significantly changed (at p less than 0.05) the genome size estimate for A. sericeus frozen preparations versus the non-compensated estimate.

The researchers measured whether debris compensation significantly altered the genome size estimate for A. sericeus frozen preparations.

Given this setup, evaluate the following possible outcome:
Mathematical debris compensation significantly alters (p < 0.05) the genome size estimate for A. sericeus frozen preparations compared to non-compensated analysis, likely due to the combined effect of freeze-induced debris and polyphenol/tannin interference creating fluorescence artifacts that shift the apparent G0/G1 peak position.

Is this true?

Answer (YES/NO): NO